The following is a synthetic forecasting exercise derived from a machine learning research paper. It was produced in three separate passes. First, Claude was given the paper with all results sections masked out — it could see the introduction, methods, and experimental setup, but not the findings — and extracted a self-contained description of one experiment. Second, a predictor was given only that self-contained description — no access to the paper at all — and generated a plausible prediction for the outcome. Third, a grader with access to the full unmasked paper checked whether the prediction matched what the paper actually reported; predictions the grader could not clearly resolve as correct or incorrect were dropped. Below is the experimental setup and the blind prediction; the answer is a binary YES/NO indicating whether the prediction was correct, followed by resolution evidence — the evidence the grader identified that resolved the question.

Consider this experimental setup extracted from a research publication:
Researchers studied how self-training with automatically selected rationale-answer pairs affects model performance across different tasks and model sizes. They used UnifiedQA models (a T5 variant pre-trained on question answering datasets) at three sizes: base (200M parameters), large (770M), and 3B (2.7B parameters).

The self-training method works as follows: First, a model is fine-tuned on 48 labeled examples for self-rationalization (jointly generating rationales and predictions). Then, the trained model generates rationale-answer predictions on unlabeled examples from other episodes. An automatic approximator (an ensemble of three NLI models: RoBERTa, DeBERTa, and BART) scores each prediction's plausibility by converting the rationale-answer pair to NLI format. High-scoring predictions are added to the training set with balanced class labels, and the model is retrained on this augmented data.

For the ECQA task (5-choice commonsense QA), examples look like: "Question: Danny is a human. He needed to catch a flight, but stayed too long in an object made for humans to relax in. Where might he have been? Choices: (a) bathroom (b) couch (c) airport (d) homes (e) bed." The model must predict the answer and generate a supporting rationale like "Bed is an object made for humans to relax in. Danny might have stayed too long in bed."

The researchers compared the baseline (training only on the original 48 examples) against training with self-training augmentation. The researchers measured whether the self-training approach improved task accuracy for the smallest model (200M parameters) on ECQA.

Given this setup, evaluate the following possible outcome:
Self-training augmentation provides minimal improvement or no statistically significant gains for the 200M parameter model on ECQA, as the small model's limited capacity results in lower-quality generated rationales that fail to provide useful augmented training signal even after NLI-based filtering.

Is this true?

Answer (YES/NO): NO